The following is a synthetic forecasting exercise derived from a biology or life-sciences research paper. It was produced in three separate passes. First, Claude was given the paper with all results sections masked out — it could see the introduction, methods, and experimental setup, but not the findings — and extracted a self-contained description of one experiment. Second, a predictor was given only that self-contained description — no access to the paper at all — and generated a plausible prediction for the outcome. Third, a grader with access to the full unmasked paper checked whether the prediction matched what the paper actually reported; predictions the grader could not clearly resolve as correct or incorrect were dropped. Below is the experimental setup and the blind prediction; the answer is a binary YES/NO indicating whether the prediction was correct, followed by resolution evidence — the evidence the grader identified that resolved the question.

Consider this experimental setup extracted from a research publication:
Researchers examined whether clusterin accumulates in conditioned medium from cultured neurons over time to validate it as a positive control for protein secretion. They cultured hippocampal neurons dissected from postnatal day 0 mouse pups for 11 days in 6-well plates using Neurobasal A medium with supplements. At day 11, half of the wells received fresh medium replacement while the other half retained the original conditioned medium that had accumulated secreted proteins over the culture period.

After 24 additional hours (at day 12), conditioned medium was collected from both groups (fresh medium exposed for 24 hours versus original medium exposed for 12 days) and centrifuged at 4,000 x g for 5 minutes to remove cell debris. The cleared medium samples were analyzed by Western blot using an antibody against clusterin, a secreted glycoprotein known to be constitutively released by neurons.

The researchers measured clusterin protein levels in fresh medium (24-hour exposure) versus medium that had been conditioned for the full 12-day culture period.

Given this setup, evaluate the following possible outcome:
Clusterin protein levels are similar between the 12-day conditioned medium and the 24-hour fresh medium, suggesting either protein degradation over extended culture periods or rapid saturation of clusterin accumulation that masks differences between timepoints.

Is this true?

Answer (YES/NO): NO